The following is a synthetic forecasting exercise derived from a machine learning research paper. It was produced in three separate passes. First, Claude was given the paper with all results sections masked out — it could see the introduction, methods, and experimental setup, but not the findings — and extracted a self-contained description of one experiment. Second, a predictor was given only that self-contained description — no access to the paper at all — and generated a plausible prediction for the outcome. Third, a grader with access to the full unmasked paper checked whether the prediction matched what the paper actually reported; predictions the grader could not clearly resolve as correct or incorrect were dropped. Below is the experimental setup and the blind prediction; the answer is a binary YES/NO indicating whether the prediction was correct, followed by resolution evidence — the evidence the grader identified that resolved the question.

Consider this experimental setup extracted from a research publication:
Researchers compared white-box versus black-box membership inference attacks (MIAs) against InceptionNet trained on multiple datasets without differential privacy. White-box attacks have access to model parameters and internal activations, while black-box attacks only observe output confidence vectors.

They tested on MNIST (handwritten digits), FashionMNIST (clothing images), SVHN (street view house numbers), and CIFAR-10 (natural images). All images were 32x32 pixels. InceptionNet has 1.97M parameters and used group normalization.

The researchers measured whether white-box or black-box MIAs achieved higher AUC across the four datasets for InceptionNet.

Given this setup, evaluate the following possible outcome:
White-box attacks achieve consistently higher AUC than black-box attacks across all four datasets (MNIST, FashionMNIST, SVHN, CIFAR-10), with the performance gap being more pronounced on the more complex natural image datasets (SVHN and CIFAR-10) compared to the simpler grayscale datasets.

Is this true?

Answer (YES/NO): NO